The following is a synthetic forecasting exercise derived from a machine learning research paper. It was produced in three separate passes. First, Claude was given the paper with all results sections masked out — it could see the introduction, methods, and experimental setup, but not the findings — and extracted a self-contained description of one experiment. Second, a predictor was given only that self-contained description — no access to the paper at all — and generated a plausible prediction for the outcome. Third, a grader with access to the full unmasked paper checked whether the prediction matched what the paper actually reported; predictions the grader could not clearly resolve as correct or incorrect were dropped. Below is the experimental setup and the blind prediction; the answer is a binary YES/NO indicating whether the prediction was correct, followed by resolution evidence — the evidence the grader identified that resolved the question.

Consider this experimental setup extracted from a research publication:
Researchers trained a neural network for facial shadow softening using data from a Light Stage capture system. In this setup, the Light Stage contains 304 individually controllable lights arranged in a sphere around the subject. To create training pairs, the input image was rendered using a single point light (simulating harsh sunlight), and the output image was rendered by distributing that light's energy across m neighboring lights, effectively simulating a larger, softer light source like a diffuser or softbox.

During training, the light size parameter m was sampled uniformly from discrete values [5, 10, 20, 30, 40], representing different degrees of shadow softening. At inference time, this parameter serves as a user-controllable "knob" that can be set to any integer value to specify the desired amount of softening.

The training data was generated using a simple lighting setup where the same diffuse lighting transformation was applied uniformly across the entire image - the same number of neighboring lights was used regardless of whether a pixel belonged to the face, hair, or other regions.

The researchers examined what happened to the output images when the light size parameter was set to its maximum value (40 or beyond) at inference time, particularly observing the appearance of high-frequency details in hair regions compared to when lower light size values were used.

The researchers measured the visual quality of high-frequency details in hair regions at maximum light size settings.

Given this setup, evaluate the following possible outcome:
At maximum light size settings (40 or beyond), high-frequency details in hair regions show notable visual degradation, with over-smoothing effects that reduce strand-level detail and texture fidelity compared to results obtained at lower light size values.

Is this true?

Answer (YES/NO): YES